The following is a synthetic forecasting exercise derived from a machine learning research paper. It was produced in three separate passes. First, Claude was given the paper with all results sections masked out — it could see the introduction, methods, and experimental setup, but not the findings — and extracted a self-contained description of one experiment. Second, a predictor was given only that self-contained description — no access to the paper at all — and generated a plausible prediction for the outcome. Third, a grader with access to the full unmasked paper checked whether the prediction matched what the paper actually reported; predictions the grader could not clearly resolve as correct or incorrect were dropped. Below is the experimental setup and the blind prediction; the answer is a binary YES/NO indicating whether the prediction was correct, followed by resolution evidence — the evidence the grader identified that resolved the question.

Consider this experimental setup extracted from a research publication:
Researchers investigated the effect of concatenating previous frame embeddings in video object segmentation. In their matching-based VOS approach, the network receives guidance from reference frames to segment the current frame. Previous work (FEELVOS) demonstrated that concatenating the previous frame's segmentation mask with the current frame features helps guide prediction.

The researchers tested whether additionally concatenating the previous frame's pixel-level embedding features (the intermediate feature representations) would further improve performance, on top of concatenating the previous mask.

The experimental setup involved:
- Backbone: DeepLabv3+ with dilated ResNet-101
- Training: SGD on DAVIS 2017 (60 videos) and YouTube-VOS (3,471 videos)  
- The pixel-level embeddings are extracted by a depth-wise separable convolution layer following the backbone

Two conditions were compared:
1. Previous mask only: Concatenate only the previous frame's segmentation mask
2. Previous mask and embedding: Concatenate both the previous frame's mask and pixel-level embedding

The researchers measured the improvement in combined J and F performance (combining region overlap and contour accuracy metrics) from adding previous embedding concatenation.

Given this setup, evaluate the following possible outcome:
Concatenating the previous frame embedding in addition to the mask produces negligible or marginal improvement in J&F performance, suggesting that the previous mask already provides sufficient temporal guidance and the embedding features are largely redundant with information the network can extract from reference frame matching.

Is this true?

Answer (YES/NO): NO